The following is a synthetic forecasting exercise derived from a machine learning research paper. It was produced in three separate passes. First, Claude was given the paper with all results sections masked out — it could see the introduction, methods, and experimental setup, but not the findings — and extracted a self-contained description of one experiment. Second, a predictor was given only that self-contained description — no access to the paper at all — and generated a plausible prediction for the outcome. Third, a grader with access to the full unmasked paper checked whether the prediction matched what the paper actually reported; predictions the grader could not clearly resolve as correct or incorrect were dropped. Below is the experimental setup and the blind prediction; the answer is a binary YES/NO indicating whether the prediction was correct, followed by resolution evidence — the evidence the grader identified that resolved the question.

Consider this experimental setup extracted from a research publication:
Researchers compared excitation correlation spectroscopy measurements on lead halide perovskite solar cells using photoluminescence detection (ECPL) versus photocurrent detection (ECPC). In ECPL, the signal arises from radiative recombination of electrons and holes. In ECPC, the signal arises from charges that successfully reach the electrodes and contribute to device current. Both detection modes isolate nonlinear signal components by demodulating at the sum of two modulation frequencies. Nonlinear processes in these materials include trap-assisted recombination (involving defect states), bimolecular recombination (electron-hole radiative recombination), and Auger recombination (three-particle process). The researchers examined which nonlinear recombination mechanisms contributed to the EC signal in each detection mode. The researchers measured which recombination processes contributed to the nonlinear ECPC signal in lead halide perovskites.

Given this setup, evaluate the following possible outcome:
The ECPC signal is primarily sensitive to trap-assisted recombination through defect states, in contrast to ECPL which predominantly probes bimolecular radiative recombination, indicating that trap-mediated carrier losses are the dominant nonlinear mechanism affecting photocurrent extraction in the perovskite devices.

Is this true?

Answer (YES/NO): NO